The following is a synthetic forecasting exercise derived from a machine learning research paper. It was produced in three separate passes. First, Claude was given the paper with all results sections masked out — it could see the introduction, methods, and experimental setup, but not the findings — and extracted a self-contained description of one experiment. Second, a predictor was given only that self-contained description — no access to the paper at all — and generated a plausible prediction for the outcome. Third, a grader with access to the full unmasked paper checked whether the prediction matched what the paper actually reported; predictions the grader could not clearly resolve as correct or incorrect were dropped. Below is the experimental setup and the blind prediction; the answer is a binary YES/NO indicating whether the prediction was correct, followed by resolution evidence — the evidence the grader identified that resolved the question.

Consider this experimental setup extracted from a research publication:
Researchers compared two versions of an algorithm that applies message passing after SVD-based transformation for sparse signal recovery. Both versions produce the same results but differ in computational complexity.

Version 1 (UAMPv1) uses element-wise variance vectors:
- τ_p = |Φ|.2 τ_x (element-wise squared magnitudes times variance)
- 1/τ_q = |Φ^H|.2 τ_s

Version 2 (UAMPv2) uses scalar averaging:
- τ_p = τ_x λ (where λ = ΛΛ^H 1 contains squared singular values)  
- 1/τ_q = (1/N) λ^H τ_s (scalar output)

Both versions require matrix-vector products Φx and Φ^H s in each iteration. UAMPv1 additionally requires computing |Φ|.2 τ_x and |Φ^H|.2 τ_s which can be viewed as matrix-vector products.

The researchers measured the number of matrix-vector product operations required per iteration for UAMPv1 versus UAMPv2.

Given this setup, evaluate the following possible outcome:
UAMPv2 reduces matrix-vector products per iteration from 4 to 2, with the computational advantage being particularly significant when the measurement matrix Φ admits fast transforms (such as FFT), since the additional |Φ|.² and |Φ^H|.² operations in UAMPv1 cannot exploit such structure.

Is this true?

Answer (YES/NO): NO